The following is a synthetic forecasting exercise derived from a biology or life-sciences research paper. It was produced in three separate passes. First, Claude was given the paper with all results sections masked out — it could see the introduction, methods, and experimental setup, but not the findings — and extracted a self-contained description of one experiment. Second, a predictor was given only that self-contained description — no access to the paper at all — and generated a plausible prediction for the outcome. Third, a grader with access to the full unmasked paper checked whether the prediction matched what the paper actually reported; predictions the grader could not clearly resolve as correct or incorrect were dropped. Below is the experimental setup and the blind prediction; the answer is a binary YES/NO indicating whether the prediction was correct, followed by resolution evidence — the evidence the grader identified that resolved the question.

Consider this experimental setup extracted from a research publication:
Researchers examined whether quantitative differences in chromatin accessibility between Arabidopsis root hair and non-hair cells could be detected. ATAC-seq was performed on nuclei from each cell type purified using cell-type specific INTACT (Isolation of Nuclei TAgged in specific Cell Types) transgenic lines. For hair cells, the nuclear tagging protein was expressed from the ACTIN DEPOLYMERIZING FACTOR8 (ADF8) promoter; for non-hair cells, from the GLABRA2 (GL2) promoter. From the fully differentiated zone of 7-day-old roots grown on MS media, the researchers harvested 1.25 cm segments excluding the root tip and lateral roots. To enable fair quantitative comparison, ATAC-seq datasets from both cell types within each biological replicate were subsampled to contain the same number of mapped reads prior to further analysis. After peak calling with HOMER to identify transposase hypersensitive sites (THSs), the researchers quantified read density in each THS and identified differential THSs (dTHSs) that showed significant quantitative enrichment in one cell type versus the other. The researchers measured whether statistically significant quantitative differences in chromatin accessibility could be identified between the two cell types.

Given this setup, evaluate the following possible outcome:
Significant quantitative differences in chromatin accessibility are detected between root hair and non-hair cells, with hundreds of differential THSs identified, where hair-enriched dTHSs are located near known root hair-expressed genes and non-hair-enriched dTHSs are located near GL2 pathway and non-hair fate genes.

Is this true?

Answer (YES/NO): NO